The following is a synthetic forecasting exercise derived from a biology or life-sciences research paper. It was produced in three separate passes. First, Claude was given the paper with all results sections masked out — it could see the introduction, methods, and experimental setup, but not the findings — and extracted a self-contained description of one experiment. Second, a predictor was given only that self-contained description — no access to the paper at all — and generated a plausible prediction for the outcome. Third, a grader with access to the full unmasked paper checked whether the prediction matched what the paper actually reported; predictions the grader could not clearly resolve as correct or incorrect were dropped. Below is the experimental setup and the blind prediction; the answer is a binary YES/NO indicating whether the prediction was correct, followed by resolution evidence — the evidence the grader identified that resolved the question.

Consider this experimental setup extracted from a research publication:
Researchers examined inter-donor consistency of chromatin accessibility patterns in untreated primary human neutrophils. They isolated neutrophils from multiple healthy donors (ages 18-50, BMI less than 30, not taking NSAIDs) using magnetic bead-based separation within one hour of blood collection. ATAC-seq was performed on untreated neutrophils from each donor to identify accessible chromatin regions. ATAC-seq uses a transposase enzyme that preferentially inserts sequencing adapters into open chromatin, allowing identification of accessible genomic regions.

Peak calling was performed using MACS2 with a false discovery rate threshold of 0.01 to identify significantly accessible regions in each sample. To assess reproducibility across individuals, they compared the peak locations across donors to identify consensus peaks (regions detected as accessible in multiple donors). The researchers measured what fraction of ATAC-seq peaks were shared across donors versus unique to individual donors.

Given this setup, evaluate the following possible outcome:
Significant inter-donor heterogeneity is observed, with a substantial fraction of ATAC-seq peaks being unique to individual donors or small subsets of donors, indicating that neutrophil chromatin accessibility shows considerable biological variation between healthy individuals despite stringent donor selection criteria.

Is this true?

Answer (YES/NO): NO